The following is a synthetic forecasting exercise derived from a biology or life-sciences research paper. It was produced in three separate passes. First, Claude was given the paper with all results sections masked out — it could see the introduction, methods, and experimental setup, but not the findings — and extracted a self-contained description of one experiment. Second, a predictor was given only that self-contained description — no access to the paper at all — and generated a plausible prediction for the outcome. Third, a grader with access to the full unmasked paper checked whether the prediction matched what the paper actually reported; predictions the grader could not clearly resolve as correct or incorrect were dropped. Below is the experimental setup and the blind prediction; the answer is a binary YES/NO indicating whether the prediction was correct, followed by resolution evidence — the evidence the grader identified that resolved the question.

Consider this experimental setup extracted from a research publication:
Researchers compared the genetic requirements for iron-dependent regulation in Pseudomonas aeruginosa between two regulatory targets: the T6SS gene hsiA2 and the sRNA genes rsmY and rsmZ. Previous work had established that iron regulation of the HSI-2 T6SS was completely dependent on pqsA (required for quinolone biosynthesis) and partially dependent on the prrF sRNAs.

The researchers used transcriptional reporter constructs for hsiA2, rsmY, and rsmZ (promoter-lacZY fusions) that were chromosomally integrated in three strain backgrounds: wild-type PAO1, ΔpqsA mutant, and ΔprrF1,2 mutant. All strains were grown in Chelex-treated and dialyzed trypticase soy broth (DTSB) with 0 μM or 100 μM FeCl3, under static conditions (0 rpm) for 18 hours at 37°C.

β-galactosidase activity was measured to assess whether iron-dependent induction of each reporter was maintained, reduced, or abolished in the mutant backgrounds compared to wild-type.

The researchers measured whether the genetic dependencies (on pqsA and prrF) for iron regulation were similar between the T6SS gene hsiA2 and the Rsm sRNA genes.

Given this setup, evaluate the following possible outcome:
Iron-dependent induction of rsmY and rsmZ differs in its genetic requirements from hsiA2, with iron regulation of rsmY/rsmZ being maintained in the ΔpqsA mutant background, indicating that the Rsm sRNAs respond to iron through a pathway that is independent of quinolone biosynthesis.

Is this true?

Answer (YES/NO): NO